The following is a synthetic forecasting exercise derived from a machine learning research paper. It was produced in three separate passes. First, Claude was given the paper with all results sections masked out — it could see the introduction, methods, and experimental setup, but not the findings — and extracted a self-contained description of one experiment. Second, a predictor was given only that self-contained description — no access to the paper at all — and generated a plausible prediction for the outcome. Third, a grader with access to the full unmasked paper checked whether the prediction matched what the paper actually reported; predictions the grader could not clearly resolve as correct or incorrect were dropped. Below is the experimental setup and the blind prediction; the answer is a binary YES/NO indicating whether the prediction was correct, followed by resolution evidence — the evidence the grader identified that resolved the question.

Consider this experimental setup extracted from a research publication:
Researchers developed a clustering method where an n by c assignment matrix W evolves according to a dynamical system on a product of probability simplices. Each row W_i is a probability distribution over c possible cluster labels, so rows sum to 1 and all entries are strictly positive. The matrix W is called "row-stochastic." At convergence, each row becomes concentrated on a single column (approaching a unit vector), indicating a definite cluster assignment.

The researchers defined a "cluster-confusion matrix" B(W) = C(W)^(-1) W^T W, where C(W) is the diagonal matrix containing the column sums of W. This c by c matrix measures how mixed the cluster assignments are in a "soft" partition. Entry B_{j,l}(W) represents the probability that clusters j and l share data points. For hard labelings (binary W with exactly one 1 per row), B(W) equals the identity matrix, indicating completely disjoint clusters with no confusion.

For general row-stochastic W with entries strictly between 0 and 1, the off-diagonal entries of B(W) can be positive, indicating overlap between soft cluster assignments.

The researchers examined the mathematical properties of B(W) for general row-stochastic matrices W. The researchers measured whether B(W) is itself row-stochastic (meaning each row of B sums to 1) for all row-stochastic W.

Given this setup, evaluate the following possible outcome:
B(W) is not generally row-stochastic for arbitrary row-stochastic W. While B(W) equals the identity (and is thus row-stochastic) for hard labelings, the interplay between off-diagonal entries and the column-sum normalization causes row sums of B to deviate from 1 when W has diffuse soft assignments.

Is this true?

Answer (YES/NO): NO